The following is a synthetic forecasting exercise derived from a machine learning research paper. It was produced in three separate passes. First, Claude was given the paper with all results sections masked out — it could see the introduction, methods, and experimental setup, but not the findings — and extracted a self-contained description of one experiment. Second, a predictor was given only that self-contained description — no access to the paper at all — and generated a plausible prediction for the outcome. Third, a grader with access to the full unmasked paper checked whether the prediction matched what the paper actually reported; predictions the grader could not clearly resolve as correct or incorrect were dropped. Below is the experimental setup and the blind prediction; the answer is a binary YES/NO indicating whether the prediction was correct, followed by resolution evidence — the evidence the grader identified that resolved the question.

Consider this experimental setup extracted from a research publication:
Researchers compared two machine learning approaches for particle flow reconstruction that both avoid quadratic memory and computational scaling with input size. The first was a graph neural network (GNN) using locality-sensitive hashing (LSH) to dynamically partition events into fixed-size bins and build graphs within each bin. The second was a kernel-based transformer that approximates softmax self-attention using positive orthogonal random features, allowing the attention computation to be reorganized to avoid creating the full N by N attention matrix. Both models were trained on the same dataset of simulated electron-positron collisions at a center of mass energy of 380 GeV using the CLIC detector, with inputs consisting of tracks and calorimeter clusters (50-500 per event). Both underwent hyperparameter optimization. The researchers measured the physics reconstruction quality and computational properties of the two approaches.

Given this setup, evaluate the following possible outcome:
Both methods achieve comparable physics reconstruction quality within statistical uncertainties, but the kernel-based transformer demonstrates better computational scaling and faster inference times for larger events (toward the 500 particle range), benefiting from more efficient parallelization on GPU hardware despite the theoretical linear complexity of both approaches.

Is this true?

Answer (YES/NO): NO